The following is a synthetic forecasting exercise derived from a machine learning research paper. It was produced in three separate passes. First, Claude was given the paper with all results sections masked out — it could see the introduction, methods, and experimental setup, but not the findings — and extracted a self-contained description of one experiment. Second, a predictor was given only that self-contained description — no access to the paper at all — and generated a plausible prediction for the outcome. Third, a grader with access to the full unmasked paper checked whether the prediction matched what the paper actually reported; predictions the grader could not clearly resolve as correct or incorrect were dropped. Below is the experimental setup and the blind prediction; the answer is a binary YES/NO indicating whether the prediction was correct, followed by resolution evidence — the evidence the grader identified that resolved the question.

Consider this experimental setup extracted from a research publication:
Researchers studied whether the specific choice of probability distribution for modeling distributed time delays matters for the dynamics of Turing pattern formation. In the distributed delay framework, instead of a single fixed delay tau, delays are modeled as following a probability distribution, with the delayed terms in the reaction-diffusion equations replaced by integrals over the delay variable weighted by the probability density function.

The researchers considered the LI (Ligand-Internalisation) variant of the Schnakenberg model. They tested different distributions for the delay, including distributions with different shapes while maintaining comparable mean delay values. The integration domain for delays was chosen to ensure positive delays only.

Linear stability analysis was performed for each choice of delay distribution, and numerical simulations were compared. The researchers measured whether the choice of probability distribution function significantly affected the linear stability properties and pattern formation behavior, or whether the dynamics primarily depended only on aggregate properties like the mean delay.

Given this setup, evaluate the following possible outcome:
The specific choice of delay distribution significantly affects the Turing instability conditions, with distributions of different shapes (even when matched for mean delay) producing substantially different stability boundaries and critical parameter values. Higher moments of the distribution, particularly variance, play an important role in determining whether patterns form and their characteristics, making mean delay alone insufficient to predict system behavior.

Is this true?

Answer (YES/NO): NO